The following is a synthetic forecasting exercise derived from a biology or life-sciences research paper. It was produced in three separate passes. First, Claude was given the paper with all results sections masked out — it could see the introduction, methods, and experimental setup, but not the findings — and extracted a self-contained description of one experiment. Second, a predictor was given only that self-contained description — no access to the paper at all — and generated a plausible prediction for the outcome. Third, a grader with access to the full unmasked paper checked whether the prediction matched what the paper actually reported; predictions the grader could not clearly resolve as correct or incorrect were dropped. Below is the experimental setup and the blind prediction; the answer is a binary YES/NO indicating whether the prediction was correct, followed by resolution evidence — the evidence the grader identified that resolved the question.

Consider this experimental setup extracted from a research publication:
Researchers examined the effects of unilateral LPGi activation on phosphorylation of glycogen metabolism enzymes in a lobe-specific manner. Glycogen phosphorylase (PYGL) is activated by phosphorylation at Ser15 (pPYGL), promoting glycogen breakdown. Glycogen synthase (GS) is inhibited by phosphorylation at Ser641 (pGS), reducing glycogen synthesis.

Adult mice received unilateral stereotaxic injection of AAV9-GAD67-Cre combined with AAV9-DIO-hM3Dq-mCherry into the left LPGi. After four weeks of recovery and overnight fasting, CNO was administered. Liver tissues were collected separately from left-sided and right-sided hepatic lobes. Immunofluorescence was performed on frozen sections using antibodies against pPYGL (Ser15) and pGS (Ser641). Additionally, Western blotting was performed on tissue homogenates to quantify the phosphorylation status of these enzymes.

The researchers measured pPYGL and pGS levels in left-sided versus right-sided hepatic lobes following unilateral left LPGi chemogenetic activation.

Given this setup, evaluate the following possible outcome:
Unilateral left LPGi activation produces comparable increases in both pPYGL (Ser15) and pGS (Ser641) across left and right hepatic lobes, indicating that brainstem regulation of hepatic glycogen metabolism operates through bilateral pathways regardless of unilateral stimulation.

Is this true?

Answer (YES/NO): NO